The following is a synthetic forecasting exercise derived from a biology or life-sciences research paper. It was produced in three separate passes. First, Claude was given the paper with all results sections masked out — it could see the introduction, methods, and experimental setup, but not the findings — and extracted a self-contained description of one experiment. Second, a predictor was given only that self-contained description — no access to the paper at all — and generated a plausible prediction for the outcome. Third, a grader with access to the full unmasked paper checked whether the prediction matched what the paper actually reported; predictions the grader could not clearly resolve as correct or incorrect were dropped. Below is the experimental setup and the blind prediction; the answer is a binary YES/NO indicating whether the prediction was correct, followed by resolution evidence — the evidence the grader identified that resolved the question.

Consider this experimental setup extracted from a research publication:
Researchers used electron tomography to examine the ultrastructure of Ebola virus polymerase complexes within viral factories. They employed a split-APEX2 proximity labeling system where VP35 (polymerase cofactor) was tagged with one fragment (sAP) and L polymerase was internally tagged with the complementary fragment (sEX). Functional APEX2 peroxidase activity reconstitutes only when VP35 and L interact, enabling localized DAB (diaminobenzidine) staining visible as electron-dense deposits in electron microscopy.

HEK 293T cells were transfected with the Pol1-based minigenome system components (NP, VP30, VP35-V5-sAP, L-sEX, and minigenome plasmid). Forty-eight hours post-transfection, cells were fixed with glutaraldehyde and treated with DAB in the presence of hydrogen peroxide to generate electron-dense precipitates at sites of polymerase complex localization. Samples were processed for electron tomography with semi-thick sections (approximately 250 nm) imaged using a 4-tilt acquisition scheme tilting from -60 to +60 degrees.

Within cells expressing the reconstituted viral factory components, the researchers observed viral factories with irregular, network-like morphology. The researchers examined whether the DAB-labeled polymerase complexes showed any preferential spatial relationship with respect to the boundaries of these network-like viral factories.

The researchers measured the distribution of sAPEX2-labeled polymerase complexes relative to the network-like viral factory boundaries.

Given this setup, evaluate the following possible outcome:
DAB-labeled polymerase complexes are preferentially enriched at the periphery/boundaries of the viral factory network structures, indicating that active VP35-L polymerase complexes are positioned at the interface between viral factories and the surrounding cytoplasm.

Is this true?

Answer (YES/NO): YES